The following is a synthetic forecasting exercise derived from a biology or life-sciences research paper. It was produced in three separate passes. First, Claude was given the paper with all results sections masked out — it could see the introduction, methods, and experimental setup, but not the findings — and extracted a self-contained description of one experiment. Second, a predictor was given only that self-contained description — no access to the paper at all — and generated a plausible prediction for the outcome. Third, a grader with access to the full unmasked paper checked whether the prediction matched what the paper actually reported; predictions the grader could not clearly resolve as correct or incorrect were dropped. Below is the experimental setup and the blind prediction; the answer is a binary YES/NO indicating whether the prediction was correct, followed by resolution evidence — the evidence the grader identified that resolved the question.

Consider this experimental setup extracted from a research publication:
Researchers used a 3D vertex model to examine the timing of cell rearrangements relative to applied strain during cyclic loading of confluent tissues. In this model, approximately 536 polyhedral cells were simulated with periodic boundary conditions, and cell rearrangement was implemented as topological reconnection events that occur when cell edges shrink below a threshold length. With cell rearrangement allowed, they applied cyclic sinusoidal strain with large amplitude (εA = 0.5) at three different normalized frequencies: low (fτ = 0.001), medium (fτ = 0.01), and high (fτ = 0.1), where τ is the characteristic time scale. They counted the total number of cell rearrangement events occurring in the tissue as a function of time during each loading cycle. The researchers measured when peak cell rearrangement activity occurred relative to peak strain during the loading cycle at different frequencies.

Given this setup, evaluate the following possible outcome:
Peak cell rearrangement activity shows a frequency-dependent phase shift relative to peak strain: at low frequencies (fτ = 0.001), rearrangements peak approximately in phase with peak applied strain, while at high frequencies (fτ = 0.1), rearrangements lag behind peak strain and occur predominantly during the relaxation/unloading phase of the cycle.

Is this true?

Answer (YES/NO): NO